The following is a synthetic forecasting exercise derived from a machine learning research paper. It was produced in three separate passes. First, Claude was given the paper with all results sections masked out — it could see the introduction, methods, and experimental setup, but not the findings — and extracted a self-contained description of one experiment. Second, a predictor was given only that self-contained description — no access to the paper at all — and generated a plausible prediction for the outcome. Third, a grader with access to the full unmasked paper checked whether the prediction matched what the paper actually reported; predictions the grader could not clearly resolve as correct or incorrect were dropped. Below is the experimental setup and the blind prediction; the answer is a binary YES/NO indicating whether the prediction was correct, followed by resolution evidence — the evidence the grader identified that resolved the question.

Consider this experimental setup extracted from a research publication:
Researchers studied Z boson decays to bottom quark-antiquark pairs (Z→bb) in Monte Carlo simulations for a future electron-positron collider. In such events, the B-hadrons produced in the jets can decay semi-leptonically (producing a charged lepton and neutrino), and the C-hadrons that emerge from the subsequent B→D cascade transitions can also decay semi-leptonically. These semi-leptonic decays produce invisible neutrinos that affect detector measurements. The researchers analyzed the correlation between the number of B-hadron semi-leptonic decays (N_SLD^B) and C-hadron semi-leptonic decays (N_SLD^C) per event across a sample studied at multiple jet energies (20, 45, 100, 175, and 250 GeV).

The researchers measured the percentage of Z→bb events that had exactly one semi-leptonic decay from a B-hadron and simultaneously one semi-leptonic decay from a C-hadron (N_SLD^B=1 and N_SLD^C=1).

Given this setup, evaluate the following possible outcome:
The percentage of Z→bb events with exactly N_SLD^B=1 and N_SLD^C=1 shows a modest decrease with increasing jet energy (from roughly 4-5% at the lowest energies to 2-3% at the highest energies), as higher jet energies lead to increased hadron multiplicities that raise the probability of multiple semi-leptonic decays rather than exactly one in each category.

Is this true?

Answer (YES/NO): NO